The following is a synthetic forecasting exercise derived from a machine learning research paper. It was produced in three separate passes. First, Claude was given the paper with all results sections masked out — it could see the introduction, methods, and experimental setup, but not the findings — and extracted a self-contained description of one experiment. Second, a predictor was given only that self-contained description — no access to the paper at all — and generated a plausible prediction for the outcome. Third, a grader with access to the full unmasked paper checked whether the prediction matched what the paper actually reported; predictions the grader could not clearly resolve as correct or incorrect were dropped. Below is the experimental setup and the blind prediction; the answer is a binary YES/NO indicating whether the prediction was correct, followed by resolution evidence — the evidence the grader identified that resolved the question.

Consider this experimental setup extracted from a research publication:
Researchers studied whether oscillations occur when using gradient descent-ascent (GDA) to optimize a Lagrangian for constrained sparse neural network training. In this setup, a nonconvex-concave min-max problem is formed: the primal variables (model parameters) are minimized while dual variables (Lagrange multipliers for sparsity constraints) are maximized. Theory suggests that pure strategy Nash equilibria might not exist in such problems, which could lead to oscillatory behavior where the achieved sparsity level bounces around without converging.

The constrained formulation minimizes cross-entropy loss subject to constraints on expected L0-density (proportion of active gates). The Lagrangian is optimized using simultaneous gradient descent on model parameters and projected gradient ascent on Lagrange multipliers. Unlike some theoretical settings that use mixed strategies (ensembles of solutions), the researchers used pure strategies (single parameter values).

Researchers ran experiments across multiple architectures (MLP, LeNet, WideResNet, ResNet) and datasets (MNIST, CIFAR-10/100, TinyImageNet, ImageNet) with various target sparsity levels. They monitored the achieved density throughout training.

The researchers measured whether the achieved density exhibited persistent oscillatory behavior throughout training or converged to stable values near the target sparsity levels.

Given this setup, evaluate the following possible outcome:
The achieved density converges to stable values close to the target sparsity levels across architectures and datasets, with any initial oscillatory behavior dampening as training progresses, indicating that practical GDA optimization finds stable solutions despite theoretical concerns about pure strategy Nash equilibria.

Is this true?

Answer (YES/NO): YES